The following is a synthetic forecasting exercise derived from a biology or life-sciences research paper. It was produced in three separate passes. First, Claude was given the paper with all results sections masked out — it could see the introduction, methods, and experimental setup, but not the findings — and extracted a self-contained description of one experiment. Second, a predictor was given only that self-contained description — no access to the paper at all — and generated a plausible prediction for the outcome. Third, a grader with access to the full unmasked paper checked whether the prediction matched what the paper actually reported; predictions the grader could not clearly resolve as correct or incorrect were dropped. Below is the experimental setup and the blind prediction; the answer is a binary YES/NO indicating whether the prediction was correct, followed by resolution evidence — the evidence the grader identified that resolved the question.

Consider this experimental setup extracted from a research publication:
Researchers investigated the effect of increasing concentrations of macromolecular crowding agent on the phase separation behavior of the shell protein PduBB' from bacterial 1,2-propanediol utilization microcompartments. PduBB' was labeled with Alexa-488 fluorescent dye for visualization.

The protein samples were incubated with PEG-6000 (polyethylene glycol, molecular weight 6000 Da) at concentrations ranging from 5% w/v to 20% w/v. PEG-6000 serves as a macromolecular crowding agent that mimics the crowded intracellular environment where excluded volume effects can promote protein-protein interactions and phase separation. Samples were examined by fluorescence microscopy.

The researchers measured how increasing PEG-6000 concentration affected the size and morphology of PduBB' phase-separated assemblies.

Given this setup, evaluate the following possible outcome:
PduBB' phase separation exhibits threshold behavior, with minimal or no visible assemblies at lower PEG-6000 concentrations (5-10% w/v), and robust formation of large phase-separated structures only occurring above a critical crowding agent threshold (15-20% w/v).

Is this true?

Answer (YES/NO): NO